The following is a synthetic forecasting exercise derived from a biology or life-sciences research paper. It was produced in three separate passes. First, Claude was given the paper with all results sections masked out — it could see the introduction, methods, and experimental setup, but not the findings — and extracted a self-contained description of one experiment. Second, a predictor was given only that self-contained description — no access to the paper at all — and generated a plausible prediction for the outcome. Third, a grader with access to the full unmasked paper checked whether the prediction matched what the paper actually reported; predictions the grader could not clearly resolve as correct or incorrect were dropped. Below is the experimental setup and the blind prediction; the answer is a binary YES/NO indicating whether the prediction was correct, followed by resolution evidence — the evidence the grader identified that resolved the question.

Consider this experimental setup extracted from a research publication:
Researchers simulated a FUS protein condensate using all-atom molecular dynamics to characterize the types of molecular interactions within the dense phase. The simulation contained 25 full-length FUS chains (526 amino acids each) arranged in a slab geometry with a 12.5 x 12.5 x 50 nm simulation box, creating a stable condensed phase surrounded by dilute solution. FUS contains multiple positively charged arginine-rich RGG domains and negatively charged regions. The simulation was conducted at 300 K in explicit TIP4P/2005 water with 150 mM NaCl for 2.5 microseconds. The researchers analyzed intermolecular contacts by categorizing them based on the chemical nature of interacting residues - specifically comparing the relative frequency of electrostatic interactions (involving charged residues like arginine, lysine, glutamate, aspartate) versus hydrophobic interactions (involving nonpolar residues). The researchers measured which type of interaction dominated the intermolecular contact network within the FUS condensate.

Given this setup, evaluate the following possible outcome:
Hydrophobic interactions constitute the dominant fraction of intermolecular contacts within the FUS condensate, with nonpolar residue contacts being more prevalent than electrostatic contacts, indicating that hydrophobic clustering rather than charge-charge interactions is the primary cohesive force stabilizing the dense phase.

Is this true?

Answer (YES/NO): NO